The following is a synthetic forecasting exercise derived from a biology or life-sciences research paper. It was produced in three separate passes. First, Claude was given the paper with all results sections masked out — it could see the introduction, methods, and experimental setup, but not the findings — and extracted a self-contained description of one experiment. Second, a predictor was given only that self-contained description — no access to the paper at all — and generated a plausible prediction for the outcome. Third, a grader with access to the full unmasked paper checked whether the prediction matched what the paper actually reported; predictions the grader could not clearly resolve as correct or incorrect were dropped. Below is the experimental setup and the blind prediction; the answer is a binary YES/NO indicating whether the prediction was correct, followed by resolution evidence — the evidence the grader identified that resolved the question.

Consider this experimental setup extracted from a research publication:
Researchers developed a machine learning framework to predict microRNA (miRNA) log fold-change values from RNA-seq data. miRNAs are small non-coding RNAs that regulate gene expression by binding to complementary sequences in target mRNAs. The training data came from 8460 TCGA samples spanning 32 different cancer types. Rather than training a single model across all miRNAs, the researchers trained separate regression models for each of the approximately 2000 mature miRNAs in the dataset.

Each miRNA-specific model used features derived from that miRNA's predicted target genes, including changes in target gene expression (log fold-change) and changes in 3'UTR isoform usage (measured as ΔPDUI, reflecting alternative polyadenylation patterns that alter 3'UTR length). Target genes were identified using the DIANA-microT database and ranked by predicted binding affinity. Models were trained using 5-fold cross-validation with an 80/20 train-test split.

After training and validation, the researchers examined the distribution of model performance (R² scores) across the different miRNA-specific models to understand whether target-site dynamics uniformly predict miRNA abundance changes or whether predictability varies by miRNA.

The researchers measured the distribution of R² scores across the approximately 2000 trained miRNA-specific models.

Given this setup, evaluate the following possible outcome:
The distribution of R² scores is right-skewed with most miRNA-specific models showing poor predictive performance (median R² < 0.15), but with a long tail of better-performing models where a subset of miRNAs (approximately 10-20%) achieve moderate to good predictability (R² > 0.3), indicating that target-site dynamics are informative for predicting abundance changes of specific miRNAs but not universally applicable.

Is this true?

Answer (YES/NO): NO